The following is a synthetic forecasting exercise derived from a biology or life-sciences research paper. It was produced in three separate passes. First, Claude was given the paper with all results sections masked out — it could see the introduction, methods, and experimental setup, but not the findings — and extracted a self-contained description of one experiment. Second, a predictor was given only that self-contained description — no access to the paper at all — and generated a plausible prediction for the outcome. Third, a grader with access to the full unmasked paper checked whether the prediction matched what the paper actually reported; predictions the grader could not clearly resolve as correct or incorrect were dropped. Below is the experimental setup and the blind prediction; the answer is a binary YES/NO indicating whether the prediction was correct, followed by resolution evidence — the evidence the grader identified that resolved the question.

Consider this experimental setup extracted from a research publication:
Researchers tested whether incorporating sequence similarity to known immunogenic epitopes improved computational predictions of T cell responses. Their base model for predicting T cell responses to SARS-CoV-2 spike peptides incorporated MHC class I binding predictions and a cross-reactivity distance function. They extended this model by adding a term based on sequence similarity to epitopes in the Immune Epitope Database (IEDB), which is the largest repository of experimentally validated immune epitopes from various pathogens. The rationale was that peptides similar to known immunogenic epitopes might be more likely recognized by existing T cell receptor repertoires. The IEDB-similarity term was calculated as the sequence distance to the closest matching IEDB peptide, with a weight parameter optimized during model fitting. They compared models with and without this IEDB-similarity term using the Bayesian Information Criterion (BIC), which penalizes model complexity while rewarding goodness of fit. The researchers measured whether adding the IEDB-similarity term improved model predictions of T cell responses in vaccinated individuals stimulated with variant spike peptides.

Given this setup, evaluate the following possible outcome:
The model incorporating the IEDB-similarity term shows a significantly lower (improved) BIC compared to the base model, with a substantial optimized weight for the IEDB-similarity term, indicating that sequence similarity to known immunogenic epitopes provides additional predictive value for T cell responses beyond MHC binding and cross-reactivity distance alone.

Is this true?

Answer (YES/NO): NO